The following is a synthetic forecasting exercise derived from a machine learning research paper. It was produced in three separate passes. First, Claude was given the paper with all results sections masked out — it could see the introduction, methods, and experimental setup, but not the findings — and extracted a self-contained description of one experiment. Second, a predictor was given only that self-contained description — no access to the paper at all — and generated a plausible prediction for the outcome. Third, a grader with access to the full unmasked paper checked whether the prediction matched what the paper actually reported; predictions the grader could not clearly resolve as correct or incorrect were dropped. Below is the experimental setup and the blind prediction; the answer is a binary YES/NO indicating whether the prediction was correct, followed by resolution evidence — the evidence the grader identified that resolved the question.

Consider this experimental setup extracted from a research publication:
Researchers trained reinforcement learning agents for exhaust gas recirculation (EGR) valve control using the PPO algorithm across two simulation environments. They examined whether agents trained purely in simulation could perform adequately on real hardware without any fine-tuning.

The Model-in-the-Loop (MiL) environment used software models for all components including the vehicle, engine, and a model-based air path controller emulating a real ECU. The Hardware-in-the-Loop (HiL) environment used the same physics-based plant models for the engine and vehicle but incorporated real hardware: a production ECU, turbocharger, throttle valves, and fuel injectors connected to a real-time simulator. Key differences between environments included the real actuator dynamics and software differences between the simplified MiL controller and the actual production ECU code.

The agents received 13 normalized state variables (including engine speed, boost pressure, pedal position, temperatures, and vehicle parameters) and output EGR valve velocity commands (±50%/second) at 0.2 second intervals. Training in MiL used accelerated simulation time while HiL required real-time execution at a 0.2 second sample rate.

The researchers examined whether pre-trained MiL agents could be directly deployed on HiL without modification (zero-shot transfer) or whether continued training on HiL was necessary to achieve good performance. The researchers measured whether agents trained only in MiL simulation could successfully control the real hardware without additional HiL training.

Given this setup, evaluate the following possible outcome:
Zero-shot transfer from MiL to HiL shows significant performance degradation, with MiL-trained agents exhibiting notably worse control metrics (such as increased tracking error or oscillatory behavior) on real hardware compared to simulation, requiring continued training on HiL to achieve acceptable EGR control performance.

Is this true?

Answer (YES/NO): YES